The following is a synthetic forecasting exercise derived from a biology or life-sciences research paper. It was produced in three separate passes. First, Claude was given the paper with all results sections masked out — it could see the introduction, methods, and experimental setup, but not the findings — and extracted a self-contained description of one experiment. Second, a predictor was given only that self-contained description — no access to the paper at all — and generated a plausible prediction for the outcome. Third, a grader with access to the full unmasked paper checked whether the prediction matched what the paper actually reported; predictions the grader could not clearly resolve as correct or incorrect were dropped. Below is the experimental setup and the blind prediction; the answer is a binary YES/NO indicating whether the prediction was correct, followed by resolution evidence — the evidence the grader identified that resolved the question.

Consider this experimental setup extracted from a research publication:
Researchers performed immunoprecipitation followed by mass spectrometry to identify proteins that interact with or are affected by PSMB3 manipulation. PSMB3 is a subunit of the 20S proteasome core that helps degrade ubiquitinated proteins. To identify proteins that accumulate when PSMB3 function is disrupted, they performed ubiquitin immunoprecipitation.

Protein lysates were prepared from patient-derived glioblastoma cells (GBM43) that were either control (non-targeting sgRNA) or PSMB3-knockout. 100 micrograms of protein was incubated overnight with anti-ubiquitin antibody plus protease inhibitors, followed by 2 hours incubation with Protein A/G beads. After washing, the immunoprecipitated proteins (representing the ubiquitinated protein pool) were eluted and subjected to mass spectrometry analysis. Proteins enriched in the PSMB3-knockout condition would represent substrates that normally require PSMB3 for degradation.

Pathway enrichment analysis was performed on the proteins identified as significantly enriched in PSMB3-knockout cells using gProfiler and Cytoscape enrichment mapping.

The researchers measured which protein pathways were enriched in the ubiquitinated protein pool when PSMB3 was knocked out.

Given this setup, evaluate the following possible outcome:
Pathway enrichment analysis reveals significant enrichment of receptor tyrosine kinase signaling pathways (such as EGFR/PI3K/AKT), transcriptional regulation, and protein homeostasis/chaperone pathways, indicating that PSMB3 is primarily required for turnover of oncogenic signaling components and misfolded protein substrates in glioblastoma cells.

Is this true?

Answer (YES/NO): NO